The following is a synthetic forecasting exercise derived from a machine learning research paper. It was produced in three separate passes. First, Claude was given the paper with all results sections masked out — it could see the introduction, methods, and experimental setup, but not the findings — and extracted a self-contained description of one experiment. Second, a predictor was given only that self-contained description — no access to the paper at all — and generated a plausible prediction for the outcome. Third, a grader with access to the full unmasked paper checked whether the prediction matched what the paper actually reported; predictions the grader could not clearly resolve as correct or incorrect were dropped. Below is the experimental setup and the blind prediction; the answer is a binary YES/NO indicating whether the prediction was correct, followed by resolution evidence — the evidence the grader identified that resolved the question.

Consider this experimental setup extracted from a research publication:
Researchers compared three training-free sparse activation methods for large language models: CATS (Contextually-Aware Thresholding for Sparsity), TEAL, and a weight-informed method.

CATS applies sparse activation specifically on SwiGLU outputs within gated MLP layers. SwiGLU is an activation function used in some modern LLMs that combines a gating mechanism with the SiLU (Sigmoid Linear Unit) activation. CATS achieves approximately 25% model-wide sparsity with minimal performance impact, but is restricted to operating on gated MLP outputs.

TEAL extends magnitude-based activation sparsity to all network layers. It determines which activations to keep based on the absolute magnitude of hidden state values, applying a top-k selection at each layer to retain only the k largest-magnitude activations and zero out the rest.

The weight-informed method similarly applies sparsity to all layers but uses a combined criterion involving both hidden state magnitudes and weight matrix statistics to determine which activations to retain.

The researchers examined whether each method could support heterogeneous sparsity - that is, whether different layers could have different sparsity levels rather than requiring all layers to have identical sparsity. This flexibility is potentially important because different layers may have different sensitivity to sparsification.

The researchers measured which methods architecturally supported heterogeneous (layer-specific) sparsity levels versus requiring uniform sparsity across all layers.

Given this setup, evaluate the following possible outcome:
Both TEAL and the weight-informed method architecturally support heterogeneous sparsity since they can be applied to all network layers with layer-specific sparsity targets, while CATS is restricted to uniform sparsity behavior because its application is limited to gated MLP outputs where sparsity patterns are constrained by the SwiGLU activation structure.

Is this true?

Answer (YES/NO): YES